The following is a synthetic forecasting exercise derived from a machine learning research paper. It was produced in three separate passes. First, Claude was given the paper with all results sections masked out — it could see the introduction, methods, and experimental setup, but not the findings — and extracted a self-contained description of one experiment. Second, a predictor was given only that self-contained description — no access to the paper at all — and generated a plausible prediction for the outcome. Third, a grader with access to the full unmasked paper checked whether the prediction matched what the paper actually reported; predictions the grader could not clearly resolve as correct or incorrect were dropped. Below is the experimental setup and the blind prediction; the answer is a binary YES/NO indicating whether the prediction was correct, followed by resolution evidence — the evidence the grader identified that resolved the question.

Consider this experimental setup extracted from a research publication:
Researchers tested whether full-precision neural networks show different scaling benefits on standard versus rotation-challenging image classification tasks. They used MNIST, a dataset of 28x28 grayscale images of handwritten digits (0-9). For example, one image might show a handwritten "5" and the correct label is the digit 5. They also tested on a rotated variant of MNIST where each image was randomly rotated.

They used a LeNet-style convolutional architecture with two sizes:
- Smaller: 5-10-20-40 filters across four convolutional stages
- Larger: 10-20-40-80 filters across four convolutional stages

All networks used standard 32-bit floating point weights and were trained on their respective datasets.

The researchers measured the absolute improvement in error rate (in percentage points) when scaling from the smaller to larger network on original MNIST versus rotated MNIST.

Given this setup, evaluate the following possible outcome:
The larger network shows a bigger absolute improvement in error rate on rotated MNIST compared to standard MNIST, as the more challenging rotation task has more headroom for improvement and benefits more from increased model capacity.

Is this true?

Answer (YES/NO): YES